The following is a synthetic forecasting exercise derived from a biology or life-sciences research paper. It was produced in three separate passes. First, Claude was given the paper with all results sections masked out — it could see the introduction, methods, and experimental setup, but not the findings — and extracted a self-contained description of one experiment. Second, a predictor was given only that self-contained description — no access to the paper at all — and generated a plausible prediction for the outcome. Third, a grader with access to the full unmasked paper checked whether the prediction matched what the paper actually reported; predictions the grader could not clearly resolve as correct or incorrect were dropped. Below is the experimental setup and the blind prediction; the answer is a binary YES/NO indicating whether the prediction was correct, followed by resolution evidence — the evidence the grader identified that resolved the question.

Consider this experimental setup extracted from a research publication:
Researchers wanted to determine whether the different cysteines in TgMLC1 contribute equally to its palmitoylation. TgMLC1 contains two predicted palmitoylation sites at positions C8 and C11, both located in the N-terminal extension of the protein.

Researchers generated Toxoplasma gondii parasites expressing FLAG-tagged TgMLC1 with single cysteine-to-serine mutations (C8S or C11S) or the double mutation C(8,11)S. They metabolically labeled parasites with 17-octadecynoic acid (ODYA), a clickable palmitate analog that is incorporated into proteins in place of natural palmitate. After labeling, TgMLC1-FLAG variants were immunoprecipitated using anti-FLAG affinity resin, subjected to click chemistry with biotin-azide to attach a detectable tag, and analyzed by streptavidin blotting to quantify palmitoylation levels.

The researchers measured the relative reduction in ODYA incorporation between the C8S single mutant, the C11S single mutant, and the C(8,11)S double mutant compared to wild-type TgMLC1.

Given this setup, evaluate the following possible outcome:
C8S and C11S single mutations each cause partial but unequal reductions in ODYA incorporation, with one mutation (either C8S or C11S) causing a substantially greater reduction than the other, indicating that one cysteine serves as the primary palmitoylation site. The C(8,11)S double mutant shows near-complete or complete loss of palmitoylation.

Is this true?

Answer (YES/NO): YES